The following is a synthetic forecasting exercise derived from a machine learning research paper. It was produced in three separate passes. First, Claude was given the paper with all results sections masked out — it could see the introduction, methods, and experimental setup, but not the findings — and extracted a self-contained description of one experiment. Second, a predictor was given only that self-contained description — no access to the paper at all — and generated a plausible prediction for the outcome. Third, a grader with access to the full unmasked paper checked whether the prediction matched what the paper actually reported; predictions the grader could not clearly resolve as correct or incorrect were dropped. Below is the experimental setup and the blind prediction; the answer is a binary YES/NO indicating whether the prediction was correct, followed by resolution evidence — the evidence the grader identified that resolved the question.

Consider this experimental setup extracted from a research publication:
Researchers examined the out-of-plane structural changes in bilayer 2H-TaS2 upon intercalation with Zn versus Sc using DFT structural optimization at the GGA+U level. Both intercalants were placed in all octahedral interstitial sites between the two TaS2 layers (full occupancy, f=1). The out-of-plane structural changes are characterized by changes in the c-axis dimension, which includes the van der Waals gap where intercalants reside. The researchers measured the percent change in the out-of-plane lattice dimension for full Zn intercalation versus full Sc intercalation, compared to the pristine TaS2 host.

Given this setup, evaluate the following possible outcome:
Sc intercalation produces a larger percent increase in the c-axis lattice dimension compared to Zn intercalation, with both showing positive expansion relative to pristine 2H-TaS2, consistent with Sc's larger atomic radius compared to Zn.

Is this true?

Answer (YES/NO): NO